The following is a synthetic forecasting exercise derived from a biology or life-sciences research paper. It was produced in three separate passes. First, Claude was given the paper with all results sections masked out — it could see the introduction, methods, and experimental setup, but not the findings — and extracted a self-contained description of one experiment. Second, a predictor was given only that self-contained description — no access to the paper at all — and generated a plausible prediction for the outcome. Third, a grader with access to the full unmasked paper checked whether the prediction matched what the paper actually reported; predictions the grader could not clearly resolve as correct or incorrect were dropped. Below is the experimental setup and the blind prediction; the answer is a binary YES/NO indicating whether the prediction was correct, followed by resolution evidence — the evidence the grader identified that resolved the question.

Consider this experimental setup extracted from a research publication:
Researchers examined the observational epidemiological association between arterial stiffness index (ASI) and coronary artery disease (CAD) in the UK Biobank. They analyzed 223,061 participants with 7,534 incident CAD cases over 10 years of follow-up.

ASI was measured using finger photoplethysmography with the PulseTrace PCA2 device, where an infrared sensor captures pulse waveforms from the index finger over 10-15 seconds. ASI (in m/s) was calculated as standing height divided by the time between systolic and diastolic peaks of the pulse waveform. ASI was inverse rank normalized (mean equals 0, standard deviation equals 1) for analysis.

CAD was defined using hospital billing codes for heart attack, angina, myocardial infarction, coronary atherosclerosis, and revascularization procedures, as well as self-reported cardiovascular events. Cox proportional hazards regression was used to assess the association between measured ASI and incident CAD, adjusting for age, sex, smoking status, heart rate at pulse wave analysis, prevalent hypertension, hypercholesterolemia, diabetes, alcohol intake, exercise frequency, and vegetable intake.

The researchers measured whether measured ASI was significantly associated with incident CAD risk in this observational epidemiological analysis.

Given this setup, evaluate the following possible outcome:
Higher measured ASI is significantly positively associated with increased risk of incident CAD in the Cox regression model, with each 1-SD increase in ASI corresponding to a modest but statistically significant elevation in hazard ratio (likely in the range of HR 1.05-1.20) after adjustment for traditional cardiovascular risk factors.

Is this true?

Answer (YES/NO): YES